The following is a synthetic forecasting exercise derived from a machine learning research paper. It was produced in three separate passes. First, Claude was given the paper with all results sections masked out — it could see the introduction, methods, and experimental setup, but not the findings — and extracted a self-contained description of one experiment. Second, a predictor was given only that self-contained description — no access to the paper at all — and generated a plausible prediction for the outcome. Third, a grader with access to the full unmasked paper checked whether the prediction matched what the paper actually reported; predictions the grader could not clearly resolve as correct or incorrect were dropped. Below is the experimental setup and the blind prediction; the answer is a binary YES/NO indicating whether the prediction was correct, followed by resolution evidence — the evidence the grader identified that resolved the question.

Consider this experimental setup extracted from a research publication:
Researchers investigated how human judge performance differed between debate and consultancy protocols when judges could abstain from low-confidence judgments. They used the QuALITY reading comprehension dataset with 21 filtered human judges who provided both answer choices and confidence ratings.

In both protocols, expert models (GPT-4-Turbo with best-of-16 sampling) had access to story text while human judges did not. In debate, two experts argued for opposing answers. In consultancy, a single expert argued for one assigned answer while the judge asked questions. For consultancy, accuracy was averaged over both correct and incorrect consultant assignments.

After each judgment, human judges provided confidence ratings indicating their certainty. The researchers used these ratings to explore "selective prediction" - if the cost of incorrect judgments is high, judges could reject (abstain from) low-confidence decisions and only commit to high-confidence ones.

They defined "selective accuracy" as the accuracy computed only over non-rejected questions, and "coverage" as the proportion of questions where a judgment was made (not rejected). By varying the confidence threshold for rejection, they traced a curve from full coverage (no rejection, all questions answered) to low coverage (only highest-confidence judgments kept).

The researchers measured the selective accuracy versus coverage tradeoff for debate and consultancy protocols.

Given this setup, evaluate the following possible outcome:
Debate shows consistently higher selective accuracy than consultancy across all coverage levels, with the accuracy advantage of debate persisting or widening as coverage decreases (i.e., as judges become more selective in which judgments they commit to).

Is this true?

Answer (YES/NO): YES